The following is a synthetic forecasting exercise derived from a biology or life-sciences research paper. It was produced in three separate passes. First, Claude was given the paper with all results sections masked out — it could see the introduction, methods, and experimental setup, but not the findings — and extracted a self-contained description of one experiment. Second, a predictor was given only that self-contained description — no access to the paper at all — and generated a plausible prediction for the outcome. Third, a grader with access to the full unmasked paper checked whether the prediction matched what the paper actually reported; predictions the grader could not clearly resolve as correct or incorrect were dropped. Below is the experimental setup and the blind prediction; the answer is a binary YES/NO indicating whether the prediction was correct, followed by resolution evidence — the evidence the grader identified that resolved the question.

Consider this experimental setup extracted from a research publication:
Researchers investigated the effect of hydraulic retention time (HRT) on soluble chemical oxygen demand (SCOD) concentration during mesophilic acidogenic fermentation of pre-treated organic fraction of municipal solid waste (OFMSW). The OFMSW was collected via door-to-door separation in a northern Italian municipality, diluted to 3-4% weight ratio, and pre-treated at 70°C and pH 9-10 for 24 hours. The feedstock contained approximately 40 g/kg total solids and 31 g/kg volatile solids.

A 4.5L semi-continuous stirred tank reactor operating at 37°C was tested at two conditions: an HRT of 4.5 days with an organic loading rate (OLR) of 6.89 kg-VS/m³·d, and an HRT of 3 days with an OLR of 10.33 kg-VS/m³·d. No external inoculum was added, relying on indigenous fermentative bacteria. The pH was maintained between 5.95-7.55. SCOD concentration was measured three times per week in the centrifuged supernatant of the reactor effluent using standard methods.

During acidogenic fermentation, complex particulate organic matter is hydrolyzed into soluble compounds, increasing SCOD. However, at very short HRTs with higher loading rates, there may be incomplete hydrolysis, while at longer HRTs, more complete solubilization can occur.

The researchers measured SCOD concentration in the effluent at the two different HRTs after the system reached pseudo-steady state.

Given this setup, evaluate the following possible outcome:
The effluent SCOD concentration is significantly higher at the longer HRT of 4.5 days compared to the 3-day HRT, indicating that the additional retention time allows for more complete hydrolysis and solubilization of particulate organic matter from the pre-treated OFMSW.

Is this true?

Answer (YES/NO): NO